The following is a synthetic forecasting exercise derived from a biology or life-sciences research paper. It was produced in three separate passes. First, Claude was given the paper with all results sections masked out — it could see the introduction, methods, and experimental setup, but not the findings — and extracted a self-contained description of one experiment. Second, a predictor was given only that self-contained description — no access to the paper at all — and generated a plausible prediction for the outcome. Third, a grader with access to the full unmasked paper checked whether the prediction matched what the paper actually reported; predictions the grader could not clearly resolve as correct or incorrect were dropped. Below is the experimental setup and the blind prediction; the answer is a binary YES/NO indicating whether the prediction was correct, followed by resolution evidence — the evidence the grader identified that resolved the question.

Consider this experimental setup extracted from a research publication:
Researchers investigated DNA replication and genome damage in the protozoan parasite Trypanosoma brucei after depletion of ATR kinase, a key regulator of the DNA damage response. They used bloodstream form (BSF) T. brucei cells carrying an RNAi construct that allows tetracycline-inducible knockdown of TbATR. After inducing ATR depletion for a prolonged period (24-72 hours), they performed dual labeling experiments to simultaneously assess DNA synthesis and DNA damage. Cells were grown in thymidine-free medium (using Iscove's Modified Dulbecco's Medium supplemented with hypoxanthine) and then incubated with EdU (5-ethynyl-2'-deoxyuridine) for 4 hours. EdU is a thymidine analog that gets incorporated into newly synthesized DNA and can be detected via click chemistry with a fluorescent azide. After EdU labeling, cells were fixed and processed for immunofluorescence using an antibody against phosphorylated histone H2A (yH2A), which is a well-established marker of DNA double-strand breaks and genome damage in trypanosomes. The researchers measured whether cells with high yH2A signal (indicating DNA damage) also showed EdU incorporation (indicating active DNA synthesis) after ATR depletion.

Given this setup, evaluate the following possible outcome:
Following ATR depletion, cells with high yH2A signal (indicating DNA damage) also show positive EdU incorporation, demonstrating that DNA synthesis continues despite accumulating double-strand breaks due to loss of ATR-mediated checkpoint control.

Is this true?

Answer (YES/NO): YES